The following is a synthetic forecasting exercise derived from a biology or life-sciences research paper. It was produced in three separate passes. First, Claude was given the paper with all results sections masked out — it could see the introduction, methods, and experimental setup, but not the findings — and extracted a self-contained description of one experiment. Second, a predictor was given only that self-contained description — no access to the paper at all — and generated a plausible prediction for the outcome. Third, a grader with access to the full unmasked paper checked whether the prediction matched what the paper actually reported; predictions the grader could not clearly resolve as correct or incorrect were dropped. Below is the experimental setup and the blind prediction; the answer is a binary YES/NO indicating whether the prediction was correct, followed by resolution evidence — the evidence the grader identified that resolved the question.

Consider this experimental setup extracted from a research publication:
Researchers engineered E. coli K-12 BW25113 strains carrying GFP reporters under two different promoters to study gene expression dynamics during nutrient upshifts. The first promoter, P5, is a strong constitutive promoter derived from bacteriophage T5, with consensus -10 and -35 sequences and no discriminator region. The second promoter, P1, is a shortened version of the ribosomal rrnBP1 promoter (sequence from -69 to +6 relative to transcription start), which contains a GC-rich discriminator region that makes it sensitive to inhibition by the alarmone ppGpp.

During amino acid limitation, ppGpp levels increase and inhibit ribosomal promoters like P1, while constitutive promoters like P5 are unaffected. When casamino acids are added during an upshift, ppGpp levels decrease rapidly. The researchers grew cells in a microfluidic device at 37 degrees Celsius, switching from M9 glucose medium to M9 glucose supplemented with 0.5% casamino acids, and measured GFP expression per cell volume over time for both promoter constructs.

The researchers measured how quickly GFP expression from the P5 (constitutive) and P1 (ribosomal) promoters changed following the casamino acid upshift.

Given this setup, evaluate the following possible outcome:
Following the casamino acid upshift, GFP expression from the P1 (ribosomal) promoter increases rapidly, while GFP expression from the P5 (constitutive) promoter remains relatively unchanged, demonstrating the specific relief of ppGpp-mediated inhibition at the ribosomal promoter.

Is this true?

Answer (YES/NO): NO